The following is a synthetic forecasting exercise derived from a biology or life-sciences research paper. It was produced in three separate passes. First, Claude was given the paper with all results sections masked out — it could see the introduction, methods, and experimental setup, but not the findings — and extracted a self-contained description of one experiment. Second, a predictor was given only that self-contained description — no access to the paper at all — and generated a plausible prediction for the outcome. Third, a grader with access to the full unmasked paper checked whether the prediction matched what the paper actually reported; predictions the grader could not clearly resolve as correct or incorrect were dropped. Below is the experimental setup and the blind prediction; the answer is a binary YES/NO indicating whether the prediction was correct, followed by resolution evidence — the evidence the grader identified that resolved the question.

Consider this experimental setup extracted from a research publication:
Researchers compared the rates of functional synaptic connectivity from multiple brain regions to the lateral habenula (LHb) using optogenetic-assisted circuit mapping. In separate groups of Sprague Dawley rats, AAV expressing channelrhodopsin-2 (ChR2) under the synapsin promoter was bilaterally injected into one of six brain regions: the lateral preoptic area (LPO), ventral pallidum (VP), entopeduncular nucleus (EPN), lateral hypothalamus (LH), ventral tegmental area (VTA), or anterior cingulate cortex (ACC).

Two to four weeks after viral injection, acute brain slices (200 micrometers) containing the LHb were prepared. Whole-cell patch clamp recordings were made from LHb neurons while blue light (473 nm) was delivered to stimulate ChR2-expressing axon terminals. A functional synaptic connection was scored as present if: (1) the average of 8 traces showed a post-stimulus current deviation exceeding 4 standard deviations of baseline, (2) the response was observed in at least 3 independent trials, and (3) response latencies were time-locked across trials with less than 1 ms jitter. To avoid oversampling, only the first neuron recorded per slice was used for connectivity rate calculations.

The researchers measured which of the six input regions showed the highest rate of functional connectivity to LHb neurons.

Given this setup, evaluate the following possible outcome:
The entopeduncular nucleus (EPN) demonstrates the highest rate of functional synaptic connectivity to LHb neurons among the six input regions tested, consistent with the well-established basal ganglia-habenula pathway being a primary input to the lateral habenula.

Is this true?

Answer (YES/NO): NO